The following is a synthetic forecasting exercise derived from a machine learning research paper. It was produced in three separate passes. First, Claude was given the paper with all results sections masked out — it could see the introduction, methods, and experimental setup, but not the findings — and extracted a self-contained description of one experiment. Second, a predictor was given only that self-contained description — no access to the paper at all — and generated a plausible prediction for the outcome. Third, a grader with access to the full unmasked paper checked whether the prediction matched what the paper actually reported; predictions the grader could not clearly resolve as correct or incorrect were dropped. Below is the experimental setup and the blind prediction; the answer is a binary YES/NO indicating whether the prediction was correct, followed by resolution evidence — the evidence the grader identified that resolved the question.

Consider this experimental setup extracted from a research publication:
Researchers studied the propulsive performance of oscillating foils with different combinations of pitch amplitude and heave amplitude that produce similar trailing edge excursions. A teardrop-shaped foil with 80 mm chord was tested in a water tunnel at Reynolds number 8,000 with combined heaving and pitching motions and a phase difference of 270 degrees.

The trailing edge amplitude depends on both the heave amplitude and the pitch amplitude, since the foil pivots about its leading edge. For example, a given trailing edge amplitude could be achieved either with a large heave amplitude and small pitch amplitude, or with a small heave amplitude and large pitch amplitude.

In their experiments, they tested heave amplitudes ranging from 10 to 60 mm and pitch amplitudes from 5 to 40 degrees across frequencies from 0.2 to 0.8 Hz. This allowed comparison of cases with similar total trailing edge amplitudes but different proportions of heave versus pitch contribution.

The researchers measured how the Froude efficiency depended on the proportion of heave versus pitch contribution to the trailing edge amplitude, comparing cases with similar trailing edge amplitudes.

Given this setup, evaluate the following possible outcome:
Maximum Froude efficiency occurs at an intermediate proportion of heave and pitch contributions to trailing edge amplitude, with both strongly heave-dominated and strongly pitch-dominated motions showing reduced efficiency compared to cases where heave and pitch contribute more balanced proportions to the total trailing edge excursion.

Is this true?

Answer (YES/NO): NO